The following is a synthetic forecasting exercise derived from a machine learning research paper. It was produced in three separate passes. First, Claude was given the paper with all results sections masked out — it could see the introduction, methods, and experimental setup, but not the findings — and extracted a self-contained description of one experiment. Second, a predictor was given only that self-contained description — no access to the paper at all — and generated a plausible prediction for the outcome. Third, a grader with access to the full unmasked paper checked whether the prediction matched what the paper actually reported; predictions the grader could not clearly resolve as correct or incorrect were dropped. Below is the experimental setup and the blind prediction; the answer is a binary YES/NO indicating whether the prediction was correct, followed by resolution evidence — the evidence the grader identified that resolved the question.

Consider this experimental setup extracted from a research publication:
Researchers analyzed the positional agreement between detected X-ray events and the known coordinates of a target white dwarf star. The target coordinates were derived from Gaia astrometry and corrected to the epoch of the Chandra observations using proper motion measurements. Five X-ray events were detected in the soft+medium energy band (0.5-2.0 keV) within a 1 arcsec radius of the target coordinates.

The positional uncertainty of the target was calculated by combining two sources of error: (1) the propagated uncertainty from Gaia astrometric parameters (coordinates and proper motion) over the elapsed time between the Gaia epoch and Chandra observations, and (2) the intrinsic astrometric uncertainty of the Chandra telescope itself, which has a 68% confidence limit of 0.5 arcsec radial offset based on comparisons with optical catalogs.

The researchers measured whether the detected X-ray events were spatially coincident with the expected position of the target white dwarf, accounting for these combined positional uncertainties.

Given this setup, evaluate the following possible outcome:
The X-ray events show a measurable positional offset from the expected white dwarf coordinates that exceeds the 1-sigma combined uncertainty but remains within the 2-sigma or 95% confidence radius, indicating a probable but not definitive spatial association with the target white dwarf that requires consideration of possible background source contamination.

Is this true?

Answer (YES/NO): NO